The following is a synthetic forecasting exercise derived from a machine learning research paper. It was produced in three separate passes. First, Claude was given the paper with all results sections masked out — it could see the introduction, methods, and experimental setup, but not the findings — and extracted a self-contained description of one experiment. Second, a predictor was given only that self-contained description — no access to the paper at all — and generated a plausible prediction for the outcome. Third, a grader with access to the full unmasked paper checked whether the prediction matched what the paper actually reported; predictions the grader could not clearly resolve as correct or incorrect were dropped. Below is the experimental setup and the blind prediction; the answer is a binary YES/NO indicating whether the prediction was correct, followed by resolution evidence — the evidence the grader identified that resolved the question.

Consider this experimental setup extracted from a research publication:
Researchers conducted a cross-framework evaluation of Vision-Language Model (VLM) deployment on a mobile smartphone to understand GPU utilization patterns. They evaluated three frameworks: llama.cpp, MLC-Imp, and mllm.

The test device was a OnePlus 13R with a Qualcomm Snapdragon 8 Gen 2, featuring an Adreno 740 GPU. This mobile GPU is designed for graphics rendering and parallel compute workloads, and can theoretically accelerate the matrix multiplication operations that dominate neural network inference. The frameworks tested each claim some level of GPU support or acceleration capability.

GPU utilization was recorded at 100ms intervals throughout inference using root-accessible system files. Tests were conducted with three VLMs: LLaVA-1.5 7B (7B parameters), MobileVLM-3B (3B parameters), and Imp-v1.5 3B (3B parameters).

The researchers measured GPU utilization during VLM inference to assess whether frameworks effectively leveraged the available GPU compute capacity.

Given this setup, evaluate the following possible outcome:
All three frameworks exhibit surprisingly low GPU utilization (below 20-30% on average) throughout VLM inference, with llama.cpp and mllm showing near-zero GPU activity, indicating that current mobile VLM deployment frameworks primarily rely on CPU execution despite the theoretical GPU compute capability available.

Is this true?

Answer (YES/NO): NO